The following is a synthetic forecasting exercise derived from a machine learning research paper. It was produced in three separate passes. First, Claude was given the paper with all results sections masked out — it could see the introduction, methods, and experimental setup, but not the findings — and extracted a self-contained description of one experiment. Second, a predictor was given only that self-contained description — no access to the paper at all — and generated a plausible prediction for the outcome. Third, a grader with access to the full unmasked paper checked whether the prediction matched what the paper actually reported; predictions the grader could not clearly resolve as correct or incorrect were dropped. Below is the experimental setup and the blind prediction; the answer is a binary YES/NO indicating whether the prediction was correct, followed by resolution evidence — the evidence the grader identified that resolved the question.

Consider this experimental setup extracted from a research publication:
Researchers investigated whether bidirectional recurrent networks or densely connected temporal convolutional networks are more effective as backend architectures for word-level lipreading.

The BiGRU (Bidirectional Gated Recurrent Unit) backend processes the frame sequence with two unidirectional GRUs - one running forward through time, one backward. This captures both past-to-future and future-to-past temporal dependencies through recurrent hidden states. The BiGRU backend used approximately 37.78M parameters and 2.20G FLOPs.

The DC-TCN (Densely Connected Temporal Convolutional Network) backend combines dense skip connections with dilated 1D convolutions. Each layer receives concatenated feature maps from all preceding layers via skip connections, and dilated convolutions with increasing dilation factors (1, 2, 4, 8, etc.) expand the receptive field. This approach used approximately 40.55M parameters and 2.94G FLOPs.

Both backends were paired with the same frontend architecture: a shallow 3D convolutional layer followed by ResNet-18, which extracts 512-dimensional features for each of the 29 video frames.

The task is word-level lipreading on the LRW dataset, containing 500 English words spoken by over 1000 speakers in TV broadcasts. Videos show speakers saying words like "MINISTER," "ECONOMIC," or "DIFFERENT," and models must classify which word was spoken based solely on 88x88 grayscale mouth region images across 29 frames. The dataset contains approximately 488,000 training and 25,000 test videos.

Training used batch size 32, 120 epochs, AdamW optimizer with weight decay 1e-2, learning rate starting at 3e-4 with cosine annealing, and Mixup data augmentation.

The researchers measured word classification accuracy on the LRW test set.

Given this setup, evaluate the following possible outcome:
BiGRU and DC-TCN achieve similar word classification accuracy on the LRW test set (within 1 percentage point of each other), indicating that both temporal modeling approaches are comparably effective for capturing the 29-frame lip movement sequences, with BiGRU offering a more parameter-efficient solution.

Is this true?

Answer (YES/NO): NO